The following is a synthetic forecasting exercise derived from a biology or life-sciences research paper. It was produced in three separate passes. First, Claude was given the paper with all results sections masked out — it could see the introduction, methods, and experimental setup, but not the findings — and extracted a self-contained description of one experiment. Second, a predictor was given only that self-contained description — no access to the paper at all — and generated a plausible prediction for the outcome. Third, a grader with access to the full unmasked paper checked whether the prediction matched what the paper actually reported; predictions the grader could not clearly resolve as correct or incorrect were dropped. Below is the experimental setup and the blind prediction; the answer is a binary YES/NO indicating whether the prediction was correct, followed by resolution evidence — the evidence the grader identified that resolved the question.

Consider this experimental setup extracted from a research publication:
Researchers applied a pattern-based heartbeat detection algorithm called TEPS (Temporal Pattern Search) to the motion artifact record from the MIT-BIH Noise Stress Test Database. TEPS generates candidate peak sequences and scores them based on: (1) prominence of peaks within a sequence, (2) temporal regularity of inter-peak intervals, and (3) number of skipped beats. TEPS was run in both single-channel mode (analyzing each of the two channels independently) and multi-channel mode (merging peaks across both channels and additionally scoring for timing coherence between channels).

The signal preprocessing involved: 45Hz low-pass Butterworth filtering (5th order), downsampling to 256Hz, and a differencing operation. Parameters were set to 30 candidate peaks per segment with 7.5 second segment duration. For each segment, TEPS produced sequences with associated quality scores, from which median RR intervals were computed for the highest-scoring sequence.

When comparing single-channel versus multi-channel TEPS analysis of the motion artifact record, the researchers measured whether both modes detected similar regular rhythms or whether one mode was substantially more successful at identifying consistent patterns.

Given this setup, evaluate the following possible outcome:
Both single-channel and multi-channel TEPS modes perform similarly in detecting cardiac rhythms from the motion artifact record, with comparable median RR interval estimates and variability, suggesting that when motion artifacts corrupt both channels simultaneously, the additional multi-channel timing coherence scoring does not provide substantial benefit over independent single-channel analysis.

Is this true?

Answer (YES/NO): NO